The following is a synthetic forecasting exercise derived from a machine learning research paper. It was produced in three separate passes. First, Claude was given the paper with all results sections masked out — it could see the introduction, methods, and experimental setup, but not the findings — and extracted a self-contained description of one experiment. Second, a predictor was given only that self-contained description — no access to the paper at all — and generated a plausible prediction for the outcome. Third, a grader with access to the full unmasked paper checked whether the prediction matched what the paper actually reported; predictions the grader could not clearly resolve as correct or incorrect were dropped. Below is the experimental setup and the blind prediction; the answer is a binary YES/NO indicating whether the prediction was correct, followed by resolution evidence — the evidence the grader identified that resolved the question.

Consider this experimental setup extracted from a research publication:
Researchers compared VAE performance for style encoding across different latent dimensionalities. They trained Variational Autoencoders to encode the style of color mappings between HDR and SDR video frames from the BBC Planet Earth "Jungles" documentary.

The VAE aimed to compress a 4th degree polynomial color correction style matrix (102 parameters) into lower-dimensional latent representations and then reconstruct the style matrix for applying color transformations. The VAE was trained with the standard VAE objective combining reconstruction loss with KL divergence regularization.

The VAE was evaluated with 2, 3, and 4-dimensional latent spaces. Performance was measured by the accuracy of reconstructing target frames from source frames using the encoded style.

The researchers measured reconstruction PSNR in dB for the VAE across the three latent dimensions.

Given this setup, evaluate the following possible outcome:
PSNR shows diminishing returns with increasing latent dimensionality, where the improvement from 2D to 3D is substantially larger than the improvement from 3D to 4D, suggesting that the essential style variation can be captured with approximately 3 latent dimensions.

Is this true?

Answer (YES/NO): YES